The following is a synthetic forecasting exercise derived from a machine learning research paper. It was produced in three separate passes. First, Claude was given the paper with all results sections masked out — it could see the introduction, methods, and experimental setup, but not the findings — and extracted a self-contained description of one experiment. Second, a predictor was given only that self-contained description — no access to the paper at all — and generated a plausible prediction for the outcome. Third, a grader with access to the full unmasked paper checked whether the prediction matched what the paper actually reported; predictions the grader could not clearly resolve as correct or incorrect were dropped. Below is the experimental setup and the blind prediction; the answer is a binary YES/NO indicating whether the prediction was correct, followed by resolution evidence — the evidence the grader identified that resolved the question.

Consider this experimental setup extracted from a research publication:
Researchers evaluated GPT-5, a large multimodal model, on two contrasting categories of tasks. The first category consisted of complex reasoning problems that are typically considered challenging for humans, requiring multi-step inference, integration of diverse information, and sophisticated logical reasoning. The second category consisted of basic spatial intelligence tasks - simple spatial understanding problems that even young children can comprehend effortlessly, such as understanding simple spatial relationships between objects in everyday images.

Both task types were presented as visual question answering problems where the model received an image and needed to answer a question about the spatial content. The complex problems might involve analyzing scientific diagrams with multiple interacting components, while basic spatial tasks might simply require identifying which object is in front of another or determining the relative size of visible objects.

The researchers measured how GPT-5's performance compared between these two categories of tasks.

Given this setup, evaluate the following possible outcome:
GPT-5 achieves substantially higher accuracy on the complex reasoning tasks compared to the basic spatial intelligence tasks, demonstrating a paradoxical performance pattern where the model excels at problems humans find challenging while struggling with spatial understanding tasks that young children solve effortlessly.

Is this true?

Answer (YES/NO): YES